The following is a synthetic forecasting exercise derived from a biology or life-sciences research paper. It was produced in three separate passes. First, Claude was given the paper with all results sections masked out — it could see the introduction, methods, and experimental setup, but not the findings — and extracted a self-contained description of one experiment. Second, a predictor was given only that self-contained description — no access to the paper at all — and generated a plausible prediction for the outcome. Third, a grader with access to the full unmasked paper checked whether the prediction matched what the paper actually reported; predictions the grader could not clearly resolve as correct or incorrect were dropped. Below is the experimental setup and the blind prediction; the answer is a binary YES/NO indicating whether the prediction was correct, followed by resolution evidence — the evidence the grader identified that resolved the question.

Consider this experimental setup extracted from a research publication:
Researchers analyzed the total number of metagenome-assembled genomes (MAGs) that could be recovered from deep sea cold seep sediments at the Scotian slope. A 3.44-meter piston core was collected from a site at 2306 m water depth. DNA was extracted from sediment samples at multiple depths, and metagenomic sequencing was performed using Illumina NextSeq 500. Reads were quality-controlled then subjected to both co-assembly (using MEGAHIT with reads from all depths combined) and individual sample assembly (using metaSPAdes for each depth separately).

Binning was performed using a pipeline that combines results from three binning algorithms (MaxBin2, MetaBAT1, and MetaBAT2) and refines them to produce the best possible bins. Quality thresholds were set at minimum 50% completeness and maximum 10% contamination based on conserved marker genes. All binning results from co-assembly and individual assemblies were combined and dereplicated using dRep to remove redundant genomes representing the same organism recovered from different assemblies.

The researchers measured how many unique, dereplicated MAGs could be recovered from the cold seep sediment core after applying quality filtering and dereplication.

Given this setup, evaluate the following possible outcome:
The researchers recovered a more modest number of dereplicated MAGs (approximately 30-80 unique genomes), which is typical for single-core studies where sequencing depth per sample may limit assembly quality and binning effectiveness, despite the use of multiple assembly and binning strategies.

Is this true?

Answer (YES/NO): NO